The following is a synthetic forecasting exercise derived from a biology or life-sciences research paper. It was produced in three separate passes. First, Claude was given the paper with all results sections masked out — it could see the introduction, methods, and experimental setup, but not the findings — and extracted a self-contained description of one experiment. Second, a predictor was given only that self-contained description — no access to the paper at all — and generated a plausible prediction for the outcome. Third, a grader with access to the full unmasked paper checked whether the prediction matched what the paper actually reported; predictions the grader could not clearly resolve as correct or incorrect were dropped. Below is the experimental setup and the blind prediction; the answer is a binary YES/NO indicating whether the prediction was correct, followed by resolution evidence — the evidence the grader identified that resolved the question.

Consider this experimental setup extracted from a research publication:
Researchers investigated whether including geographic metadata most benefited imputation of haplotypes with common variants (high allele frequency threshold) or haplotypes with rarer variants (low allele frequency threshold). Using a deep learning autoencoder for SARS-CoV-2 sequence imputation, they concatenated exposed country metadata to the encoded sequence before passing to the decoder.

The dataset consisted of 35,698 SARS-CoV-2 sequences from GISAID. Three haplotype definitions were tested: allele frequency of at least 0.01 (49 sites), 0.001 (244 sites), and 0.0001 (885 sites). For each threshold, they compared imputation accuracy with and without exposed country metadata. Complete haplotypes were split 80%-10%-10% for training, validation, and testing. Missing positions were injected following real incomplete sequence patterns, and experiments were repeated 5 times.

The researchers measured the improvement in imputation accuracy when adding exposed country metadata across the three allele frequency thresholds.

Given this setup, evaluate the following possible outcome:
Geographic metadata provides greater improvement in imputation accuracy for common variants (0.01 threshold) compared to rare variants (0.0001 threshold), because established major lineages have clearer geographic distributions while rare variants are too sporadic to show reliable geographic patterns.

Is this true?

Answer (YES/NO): YES